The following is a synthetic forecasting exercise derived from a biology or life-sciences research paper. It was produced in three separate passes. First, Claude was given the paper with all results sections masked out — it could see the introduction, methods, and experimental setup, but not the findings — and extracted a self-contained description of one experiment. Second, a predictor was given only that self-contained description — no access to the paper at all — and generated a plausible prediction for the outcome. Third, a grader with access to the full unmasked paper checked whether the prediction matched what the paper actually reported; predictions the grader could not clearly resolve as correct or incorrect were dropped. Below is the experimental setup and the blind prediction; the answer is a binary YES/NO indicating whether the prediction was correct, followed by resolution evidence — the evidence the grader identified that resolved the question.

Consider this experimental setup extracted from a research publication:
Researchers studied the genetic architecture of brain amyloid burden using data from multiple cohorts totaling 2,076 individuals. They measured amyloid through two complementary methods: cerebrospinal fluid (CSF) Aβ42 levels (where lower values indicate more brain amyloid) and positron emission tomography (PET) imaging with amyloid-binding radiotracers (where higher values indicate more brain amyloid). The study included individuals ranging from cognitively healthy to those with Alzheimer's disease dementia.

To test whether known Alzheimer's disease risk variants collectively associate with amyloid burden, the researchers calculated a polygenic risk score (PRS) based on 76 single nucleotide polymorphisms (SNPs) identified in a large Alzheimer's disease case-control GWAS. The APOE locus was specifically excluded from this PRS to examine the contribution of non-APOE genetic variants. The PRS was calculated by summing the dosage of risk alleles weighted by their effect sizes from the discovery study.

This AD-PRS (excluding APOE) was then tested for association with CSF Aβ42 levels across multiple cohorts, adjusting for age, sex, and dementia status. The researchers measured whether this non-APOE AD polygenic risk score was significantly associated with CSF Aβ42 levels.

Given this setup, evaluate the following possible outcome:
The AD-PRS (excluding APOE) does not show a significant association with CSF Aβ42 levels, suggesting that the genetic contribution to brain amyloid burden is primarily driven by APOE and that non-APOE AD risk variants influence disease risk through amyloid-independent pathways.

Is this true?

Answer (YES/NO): NO